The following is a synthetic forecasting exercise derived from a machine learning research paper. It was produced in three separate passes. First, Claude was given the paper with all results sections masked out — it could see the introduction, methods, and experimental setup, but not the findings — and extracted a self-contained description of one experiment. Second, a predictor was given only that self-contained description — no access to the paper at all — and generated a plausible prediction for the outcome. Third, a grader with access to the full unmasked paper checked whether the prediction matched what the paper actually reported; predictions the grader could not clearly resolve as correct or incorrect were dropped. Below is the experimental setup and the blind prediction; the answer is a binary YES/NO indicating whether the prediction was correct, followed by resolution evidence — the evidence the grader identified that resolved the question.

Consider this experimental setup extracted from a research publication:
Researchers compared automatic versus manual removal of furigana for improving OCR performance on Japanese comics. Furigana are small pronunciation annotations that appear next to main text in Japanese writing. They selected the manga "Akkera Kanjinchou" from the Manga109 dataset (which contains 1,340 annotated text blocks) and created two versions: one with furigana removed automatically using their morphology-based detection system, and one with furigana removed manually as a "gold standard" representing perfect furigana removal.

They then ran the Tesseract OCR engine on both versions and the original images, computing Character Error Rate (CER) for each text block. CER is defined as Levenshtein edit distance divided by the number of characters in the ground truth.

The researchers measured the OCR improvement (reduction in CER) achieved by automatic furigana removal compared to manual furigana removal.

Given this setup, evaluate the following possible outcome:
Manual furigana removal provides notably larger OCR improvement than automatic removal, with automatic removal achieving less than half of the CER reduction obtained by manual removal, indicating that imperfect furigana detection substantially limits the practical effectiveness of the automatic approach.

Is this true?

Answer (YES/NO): NO